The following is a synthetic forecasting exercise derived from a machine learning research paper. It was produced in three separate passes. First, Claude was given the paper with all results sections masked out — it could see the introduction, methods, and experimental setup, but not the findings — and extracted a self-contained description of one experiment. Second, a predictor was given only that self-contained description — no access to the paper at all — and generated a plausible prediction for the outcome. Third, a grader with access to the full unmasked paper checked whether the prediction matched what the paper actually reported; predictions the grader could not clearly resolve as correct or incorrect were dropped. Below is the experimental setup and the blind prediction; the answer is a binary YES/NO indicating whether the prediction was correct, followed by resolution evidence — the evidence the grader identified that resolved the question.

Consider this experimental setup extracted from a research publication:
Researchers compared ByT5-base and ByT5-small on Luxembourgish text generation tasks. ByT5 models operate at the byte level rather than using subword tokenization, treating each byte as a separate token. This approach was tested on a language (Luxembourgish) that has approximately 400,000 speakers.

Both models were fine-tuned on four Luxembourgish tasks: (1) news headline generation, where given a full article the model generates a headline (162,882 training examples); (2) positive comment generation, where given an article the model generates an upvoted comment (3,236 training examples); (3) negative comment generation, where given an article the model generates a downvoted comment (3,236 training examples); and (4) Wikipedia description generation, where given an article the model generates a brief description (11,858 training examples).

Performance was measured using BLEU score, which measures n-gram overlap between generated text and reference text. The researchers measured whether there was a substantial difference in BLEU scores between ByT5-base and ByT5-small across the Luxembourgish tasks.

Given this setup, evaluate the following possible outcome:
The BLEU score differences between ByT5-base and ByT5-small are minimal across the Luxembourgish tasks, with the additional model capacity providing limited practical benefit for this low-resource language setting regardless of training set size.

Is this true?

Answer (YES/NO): YES